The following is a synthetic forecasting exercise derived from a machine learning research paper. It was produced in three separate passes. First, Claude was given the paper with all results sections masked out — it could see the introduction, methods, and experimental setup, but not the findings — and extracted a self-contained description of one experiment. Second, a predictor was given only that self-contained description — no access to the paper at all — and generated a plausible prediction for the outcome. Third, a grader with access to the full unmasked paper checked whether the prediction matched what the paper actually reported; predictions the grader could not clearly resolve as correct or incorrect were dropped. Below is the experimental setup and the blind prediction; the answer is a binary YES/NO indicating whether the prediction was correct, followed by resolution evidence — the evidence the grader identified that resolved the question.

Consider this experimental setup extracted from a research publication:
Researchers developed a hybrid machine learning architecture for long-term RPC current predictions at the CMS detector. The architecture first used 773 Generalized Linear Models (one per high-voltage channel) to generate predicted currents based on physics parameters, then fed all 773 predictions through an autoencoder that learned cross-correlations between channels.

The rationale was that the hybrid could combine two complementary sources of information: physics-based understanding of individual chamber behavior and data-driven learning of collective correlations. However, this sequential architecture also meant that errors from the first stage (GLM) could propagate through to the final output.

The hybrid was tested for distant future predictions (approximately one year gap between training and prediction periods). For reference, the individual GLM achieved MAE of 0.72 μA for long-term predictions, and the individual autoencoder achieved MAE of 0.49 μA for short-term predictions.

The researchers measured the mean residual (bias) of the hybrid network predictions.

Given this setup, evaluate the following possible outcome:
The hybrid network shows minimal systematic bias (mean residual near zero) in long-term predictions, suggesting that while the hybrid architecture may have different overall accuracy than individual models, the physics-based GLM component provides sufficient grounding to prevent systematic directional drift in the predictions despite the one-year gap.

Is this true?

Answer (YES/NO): NO